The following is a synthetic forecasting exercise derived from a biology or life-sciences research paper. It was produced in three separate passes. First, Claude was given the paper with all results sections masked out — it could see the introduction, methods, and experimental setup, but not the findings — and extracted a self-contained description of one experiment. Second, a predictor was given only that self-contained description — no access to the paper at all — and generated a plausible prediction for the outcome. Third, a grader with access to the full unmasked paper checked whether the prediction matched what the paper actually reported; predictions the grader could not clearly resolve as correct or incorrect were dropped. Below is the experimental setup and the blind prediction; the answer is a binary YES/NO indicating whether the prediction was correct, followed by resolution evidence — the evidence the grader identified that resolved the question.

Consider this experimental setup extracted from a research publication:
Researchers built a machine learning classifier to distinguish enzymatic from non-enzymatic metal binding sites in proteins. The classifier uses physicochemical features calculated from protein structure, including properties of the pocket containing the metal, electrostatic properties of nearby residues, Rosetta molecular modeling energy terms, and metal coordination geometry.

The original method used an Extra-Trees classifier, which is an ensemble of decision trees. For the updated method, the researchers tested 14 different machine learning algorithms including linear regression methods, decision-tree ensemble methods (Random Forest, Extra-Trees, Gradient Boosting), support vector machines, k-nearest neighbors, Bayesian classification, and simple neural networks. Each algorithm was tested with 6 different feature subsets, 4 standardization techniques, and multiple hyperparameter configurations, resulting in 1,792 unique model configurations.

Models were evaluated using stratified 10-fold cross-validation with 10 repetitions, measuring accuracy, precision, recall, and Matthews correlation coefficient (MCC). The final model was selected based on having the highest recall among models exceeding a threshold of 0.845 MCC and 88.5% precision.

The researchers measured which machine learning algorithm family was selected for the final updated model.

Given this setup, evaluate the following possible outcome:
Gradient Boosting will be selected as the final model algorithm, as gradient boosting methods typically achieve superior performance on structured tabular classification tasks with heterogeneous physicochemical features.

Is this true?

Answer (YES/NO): YES